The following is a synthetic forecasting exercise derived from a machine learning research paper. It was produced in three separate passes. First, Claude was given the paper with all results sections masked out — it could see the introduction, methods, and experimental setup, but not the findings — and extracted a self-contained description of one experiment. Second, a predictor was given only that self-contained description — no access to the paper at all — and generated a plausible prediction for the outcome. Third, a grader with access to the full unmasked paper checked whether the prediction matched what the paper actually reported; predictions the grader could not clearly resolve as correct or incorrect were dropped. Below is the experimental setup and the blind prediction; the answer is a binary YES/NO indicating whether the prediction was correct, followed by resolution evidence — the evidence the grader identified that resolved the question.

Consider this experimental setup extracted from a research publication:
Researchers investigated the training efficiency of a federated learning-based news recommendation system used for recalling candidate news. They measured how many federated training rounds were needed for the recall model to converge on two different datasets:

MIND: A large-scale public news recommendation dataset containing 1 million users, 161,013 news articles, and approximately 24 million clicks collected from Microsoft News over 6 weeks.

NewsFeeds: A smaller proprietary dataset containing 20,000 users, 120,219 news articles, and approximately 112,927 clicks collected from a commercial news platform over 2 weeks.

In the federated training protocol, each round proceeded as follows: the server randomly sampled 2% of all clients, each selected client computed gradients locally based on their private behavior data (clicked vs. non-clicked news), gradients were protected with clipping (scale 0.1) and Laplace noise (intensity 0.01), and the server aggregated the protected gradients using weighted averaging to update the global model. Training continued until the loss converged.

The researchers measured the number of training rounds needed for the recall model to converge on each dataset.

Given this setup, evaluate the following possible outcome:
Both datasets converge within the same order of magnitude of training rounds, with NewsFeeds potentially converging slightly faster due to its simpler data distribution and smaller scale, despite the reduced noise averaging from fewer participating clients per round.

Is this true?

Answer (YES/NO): NO